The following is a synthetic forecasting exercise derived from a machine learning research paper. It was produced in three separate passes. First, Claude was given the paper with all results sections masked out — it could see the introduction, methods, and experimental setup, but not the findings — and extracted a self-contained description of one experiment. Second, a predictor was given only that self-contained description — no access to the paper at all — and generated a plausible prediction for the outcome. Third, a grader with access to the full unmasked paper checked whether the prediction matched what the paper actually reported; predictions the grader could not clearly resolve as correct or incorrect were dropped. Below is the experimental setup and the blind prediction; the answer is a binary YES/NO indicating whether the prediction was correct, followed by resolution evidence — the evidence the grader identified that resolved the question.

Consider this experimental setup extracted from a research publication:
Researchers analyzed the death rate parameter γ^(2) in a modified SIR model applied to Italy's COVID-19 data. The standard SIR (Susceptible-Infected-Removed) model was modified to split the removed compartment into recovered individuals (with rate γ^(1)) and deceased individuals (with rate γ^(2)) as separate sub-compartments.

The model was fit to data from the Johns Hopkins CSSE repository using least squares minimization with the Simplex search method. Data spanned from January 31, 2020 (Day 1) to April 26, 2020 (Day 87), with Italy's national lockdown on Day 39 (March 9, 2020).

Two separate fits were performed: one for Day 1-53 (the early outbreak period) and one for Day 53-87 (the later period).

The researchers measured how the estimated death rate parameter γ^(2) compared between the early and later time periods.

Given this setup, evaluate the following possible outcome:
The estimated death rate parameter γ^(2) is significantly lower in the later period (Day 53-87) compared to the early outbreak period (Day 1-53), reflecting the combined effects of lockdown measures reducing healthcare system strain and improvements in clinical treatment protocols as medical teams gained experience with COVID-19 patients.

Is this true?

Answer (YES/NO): YES